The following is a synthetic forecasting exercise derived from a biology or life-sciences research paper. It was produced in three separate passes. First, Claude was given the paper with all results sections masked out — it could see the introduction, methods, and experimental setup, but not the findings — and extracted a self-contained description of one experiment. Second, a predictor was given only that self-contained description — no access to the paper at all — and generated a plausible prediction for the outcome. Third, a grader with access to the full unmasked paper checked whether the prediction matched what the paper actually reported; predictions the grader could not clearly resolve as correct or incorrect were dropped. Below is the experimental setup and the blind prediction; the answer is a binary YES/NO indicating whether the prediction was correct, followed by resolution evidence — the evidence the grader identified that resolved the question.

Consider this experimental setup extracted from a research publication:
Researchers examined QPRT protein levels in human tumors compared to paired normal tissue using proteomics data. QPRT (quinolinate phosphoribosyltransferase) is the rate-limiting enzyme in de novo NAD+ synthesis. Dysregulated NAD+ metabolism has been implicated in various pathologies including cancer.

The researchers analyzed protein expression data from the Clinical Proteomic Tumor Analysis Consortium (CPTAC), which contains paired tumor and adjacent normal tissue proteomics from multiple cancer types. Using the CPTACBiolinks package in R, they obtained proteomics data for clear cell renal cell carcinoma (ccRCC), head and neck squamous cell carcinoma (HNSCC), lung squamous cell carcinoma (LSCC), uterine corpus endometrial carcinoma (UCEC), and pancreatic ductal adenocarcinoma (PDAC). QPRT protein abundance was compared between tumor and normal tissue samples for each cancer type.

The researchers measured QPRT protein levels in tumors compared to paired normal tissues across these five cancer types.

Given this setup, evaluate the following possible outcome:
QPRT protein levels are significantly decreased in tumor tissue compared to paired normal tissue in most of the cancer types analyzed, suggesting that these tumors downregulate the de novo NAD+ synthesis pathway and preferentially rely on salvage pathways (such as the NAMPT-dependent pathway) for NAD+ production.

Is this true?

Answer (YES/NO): YES